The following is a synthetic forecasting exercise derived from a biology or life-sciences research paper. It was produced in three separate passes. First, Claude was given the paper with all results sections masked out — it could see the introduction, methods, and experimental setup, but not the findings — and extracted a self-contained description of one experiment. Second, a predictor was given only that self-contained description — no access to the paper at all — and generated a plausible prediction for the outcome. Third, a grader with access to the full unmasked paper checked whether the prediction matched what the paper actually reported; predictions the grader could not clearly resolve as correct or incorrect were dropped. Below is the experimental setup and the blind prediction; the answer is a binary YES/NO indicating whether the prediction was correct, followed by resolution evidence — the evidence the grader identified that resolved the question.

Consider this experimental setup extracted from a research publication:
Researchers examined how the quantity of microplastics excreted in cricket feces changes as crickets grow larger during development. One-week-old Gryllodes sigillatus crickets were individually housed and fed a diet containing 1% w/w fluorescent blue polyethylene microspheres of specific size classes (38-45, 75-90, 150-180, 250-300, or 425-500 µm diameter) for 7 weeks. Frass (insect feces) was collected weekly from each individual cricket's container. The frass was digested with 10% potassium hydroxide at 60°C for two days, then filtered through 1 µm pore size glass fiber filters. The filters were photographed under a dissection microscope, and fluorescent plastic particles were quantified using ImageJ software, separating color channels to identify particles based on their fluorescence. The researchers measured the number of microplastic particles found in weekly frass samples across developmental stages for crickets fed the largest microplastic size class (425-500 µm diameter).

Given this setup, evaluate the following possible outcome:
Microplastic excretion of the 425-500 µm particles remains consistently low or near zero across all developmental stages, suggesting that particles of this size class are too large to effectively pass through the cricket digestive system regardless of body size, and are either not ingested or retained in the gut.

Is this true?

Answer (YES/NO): NO